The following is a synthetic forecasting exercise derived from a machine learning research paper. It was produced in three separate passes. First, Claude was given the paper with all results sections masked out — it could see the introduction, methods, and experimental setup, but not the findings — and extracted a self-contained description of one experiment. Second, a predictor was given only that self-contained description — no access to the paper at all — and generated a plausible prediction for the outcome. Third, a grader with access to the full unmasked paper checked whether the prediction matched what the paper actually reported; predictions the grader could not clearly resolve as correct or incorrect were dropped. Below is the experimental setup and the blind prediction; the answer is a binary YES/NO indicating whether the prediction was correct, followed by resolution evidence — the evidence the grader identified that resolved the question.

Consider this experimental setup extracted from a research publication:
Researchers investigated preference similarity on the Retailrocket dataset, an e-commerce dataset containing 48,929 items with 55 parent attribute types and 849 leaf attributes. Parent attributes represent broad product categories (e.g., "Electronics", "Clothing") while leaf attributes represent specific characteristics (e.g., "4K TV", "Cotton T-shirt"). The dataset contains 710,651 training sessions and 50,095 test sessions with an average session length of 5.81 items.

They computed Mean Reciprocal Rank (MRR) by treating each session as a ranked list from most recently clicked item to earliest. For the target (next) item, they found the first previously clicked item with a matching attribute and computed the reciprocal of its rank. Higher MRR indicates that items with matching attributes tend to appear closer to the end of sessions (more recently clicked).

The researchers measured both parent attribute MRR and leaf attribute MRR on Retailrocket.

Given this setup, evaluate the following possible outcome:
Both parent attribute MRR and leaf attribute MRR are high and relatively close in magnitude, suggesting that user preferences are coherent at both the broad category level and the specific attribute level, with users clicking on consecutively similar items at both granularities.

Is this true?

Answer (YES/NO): NO